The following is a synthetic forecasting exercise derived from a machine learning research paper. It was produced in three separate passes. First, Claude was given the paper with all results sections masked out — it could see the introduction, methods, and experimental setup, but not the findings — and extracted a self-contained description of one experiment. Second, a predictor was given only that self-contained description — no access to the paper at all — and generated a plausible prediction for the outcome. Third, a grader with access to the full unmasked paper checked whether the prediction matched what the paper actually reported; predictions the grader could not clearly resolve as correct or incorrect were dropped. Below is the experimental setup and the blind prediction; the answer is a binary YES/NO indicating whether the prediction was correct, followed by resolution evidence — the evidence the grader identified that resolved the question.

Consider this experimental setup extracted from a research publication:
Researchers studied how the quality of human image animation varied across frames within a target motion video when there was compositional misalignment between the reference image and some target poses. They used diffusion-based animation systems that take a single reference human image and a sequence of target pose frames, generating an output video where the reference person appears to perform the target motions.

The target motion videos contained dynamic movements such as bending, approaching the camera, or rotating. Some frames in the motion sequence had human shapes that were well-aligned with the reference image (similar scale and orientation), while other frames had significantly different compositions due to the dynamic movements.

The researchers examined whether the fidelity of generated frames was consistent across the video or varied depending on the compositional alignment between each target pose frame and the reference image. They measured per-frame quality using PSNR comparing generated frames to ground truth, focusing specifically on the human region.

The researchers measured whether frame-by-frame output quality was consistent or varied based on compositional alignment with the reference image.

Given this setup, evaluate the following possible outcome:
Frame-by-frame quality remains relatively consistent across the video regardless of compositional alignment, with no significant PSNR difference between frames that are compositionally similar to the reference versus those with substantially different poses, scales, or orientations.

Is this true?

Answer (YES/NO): NO